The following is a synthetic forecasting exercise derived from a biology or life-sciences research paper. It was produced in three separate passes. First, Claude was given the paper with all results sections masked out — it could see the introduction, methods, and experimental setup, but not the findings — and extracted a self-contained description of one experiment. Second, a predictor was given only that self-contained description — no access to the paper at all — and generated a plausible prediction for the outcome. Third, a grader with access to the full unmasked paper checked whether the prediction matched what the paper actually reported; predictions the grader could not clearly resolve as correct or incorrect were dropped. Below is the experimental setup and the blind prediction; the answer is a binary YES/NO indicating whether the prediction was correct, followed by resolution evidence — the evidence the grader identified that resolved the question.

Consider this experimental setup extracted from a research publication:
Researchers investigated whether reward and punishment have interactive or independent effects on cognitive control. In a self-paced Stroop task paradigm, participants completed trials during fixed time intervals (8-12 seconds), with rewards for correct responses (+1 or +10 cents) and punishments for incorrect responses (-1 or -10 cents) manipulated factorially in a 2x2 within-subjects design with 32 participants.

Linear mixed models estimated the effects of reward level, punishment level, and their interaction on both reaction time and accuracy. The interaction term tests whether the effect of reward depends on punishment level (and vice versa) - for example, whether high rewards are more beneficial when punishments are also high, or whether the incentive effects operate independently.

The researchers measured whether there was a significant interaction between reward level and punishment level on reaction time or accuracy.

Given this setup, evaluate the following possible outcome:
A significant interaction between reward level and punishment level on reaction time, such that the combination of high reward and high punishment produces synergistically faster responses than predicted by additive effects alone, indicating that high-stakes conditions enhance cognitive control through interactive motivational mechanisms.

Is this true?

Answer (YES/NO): NO